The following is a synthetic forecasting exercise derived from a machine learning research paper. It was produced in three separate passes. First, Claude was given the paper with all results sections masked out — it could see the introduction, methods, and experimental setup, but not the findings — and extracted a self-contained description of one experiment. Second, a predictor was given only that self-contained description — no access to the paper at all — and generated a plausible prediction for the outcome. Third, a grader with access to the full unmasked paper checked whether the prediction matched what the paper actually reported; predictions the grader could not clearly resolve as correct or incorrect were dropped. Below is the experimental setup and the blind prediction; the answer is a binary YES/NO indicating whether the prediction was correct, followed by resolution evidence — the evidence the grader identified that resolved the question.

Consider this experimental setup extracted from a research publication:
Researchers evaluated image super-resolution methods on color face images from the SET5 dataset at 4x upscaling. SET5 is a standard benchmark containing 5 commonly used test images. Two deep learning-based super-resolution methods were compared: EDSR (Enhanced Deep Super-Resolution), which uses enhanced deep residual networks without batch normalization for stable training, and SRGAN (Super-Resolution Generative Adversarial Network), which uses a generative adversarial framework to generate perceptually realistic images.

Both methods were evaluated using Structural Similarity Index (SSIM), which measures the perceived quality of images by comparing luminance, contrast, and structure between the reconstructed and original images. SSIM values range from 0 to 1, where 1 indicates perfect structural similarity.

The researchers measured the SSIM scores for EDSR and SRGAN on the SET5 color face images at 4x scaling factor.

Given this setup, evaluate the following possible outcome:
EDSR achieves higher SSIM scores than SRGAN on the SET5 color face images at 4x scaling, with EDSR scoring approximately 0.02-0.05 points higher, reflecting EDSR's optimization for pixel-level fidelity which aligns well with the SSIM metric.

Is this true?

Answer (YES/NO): NO